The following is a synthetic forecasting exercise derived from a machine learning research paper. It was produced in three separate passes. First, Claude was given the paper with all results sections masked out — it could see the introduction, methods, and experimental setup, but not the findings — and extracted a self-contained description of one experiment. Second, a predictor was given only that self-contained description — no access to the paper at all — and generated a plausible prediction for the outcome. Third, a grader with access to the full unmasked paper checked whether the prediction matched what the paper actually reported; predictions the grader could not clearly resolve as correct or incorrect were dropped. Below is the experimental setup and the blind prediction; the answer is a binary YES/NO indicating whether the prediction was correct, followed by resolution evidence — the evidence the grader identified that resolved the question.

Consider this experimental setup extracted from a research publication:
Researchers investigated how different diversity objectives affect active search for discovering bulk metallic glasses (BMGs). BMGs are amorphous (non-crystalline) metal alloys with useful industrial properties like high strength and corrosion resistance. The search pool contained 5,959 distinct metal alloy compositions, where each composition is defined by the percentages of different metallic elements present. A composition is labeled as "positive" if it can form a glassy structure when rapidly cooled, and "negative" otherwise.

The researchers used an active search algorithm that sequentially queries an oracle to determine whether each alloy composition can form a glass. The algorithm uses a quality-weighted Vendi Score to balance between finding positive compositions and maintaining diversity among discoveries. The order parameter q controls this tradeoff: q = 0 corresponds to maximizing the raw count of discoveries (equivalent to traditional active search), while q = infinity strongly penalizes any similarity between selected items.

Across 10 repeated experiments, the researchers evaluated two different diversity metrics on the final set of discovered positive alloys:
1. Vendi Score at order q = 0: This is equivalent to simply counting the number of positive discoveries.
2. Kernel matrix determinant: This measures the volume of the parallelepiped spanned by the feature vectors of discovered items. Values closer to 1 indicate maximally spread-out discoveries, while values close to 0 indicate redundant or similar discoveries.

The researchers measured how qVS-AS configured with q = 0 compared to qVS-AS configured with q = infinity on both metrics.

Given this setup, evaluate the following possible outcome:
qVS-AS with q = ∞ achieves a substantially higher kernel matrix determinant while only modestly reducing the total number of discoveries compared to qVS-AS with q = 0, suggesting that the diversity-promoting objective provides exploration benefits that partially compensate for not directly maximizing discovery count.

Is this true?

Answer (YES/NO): NO